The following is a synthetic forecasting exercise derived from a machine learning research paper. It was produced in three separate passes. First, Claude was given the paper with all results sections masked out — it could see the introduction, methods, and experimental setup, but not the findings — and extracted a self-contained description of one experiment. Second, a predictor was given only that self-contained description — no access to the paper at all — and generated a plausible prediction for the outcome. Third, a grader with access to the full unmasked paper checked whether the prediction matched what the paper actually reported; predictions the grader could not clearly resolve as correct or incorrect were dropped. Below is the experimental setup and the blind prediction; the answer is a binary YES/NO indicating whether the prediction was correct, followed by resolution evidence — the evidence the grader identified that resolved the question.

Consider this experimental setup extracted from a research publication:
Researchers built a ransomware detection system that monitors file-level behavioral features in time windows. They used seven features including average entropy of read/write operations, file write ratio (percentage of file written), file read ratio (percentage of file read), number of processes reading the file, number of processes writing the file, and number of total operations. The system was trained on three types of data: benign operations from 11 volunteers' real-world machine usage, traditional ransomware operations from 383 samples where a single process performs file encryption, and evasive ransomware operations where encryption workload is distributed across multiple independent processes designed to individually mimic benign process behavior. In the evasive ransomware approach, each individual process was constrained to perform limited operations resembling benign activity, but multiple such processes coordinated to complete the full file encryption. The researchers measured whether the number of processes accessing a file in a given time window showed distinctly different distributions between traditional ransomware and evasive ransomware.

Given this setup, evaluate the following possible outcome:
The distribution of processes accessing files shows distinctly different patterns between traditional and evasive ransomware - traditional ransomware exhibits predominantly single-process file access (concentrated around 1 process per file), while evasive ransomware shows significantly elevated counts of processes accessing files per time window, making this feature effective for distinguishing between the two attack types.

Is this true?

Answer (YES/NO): YES